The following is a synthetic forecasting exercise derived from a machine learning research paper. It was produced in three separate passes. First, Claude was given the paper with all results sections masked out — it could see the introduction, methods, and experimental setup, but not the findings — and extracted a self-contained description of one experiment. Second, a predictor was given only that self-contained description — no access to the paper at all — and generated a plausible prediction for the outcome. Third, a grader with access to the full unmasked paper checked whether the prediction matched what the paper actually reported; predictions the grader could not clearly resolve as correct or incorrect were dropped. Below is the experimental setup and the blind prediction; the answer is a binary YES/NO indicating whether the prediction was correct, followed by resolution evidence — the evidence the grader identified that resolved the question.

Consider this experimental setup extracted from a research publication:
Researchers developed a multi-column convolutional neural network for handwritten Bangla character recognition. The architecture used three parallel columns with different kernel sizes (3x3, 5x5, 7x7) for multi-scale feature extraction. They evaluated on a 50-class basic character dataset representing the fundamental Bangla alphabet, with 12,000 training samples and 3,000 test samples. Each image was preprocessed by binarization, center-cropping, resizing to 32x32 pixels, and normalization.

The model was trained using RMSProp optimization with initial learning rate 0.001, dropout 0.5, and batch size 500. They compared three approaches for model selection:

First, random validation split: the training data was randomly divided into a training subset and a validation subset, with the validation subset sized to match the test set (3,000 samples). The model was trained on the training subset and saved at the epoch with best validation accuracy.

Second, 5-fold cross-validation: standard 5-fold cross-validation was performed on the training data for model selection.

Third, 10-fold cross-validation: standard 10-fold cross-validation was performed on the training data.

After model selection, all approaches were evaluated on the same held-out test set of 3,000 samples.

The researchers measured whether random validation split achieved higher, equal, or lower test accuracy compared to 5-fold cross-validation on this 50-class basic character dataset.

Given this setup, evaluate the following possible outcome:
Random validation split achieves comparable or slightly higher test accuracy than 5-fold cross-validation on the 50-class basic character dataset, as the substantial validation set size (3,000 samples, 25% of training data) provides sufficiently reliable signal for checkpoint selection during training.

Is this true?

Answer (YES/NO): YES